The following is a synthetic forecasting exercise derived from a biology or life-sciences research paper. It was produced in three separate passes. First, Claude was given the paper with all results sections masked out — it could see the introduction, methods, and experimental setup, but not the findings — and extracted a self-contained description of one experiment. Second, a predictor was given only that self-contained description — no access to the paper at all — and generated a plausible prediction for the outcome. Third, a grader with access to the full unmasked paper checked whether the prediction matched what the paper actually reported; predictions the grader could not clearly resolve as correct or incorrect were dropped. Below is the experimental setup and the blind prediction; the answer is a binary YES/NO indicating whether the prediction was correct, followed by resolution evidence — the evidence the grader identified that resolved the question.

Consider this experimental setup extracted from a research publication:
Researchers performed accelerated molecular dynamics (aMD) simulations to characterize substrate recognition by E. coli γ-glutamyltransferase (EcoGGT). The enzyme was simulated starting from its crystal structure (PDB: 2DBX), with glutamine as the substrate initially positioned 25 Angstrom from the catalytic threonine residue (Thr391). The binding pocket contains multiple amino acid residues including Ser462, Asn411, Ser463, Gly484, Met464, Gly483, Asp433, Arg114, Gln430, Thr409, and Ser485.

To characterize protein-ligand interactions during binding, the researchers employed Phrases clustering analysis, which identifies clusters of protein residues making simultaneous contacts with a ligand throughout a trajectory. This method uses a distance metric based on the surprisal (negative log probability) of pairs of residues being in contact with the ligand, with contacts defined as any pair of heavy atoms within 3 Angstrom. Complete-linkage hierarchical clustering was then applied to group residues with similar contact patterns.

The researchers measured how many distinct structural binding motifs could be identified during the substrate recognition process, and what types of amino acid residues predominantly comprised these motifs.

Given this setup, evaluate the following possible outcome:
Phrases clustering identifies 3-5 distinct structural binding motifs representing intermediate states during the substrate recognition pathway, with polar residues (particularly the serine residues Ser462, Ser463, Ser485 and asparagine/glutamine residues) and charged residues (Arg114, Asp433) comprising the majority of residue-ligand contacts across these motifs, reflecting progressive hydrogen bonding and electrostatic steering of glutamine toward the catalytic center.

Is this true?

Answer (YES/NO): NO